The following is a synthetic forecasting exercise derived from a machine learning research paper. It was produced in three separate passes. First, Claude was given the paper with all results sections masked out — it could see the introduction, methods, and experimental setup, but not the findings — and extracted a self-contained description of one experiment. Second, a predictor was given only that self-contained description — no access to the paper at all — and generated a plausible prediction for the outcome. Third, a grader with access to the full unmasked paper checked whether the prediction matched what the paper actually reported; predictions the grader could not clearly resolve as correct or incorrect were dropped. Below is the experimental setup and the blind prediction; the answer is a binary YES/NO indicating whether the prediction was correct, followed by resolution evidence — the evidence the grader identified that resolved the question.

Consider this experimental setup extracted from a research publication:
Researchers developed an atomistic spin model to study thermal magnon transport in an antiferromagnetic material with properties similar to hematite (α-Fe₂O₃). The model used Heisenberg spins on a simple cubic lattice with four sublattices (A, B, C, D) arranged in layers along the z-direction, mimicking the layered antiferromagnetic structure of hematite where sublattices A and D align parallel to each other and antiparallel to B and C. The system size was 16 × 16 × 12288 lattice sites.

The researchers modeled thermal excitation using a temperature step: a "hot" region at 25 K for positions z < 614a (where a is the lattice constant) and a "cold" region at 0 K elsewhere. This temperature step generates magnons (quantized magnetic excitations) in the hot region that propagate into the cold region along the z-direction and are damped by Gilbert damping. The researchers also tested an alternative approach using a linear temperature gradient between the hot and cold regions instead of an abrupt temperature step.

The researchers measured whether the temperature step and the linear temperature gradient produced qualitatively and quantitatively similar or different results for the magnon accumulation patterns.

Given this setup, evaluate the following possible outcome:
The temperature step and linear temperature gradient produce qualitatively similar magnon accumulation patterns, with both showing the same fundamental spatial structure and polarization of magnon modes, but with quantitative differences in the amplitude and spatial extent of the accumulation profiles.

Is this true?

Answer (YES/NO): NO